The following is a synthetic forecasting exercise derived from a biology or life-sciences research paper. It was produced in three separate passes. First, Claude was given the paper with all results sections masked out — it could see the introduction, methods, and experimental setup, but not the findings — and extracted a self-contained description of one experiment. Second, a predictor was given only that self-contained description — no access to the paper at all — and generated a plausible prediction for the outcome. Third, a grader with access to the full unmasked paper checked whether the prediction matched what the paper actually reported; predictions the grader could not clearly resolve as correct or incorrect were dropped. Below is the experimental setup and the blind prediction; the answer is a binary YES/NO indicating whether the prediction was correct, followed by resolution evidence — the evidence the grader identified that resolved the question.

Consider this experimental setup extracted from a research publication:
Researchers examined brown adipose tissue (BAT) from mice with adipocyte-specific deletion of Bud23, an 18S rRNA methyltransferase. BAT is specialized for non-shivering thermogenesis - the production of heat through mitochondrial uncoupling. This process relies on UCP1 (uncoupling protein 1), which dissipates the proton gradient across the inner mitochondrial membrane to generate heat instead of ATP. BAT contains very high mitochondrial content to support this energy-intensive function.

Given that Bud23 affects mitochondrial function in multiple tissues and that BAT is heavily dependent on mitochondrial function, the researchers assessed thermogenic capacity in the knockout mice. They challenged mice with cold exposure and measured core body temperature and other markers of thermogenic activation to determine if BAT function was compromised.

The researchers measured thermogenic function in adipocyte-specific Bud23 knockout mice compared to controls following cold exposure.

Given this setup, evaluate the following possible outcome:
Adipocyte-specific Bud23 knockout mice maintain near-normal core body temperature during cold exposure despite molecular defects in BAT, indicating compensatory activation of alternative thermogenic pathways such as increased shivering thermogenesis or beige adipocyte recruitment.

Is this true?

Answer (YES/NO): NO